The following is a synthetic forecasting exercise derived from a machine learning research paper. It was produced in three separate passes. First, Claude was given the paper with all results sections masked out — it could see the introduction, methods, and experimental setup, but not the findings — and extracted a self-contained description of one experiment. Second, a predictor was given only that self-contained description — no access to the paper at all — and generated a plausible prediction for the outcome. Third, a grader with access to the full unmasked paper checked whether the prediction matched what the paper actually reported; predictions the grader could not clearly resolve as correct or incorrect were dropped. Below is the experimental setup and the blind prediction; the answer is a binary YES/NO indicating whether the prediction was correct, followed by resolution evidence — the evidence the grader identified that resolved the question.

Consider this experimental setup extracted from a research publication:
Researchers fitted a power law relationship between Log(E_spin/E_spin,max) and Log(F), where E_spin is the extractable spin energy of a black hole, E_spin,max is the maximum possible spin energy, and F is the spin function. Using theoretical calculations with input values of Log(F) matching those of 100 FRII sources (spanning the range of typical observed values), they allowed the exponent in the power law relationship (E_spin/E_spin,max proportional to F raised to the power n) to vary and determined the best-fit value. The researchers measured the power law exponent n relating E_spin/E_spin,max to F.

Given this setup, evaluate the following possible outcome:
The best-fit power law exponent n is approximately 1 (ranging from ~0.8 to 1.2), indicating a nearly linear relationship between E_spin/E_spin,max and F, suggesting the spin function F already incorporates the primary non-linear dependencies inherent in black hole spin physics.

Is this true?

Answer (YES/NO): NO